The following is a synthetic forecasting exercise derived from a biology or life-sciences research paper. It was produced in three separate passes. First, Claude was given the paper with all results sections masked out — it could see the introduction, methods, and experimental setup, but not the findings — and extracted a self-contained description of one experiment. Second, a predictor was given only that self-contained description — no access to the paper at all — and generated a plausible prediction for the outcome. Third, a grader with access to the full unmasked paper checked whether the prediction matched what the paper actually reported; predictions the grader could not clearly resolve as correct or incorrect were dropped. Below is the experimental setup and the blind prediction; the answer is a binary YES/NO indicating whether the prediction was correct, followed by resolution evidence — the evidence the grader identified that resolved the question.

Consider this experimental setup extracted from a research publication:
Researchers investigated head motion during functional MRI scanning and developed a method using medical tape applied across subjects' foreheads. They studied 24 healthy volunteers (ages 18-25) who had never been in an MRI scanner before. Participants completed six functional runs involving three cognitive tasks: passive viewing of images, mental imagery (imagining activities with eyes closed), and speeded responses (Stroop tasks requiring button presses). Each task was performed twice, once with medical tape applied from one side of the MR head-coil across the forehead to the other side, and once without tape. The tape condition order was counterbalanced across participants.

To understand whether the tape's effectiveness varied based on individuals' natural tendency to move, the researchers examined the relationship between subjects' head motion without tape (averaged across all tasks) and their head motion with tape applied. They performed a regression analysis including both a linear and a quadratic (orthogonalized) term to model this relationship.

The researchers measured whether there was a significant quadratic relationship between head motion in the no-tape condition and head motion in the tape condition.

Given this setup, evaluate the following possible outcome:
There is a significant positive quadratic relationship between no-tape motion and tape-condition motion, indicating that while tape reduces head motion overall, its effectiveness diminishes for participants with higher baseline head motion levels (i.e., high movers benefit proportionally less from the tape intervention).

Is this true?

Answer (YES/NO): NO